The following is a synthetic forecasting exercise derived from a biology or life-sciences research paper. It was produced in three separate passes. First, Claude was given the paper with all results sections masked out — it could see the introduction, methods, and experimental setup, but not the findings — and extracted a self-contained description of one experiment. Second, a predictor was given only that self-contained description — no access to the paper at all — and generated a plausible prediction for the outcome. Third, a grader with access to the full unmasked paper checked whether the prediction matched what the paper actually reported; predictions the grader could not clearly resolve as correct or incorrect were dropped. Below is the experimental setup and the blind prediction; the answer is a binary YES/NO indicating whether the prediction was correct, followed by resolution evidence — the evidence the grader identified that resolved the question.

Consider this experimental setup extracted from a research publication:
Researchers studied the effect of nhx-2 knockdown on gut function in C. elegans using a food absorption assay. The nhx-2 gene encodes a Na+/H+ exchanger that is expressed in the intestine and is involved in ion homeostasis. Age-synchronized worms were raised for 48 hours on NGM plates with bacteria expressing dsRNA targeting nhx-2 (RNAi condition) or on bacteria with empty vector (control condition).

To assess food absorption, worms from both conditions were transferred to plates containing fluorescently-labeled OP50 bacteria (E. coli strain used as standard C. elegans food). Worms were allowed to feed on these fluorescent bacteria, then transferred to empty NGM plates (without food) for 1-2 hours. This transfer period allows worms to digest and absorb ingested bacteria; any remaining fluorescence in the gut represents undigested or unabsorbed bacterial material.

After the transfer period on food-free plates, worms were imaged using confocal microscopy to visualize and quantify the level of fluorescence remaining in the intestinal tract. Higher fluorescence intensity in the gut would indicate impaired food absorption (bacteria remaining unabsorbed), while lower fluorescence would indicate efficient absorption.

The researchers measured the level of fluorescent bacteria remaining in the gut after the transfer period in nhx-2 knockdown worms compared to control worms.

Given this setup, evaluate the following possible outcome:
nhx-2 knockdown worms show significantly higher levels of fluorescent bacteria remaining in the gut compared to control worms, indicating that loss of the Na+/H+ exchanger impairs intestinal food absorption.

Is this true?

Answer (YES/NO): YES